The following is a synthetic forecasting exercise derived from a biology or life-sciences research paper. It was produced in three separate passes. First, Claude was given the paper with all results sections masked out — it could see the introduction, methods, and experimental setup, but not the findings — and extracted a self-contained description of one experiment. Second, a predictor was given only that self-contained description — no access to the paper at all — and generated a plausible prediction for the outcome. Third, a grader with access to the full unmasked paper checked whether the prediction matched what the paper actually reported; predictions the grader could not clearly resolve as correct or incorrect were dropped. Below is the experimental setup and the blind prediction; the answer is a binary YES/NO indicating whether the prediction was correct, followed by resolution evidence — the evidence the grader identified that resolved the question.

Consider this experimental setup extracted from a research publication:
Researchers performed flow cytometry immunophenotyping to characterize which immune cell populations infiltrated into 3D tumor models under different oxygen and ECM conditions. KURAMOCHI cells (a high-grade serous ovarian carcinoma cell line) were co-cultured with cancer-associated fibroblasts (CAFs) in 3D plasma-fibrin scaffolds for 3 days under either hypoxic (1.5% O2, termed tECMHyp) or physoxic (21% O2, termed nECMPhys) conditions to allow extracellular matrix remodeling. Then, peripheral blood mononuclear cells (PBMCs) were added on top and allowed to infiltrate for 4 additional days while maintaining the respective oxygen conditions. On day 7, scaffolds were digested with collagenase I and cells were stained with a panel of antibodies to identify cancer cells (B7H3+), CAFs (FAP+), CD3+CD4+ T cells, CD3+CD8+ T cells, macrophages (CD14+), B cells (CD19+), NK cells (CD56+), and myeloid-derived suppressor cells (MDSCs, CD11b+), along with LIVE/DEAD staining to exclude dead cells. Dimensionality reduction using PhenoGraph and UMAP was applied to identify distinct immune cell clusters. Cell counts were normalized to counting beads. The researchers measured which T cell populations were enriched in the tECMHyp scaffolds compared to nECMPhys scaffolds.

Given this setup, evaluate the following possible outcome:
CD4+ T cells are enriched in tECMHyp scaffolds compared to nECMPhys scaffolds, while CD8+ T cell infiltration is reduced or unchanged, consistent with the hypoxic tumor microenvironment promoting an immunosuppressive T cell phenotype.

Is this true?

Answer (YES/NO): NO